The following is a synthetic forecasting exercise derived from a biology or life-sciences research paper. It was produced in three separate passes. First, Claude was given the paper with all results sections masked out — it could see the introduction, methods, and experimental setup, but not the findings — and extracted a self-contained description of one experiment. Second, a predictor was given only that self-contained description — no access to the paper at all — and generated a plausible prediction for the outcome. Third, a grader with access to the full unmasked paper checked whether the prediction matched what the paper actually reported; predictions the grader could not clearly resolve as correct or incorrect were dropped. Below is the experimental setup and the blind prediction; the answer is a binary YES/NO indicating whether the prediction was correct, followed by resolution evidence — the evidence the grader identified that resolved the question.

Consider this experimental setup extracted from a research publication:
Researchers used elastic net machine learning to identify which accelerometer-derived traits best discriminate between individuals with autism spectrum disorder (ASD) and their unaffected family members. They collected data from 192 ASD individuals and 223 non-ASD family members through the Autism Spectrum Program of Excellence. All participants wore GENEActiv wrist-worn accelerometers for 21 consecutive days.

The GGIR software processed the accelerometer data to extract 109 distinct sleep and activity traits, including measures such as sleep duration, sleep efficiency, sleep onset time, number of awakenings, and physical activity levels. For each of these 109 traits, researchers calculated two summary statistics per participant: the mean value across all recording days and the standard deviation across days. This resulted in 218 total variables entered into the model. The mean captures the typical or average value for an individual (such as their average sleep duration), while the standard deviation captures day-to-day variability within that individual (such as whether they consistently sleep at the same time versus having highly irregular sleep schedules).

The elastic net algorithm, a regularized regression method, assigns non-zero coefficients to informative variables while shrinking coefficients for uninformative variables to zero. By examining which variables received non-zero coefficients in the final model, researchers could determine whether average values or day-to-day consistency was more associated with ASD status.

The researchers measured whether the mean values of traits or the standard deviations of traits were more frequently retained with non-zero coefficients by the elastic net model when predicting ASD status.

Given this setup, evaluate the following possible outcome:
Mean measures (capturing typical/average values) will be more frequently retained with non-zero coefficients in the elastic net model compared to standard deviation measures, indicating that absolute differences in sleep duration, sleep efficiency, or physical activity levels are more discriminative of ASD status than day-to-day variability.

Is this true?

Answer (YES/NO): NO